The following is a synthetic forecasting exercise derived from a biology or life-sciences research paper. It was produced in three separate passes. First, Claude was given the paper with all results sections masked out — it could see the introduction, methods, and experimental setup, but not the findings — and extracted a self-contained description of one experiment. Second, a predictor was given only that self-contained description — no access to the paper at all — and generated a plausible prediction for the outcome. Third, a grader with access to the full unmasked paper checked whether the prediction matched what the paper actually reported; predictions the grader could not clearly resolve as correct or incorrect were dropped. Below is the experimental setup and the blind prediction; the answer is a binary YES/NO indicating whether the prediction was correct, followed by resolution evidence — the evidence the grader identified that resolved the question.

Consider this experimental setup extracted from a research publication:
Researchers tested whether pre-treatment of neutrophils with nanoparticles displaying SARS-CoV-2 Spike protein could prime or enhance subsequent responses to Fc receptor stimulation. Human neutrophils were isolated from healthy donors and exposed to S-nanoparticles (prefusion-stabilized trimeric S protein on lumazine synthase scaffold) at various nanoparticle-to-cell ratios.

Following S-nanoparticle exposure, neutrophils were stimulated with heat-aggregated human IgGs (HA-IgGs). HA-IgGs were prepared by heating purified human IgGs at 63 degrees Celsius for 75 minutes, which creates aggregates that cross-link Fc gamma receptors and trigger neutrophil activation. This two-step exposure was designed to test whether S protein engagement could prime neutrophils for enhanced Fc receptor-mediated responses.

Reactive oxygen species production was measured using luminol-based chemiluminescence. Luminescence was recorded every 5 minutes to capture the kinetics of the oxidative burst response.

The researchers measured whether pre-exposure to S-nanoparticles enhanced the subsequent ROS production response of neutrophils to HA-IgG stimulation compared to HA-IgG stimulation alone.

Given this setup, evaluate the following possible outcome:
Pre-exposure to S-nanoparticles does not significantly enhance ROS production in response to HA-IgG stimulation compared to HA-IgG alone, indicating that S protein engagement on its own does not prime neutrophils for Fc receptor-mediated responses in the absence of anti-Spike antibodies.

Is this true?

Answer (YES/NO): YES